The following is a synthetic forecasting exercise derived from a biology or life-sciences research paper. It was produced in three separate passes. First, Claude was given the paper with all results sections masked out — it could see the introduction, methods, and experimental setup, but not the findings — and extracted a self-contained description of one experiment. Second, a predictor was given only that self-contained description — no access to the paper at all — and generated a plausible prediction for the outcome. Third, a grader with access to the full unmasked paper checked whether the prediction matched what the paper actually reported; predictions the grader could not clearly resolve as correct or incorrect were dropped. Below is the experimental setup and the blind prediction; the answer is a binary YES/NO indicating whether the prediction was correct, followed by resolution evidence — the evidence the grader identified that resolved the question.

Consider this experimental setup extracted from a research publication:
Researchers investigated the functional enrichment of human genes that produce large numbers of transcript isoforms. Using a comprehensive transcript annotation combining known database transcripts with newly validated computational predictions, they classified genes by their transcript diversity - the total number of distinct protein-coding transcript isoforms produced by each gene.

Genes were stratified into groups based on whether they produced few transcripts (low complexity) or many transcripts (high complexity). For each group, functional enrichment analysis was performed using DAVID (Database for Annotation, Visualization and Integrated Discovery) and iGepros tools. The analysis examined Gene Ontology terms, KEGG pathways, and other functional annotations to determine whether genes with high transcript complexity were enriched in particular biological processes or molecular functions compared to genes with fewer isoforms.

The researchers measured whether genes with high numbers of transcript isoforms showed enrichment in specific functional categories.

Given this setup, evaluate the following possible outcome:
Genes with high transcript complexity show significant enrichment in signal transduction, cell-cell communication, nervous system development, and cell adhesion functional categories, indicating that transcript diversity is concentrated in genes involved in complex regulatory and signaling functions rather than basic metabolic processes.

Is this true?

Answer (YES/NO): YES